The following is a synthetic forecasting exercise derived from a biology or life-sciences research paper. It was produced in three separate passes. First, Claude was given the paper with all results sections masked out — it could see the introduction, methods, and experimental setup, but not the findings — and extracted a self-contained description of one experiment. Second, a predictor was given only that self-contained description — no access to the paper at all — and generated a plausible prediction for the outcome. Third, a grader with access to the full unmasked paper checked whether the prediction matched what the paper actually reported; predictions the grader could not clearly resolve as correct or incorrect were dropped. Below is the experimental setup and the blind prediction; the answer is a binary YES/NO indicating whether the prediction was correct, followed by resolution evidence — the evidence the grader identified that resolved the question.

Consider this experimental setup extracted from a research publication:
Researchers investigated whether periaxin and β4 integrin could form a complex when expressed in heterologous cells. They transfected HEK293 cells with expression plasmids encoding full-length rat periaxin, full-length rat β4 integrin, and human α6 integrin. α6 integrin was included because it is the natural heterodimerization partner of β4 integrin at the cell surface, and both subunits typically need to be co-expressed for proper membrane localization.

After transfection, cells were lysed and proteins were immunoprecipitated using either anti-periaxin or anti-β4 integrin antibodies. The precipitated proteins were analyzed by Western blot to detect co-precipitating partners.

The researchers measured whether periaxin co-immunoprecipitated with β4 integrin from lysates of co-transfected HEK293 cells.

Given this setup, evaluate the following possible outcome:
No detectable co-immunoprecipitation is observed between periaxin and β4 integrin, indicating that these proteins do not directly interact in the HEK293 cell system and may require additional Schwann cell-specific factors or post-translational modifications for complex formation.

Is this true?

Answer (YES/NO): NO